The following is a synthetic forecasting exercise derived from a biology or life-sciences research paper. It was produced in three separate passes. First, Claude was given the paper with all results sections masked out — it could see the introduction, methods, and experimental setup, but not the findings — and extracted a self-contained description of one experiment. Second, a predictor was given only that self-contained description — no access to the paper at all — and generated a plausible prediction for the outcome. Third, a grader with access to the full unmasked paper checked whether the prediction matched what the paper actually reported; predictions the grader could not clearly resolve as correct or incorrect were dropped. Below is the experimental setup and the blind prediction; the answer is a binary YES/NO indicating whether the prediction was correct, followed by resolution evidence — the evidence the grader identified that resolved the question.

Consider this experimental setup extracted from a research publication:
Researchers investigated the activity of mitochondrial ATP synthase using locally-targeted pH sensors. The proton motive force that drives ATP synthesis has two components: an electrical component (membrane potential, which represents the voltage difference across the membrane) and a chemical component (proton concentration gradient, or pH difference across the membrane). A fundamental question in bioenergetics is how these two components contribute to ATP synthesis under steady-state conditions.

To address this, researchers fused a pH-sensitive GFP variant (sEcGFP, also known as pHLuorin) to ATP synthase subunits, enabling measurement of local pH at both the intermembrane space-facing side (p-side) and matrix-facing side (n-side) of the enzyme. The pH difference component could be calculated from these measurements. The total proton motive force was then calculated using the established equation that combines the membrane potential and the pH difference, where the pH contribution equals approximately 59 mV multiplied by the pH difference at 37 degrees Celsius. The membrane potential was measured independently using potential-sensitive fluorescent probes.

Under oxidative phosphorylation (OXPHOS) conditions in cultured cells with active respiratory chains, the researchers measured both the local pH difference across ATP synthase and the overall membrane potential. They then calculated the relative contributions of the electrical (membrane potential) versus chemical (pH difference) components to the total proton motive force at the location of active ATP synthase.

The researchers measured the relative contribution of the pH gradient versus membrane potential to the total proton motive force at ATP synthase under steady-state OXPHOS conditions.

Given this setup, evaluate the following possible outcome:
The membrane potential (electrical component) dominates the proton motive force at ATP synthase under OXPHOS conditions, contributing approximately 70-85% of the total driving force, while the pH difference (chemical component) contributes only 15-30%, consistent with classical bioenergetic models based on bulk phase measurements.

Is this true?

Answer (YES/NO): NO